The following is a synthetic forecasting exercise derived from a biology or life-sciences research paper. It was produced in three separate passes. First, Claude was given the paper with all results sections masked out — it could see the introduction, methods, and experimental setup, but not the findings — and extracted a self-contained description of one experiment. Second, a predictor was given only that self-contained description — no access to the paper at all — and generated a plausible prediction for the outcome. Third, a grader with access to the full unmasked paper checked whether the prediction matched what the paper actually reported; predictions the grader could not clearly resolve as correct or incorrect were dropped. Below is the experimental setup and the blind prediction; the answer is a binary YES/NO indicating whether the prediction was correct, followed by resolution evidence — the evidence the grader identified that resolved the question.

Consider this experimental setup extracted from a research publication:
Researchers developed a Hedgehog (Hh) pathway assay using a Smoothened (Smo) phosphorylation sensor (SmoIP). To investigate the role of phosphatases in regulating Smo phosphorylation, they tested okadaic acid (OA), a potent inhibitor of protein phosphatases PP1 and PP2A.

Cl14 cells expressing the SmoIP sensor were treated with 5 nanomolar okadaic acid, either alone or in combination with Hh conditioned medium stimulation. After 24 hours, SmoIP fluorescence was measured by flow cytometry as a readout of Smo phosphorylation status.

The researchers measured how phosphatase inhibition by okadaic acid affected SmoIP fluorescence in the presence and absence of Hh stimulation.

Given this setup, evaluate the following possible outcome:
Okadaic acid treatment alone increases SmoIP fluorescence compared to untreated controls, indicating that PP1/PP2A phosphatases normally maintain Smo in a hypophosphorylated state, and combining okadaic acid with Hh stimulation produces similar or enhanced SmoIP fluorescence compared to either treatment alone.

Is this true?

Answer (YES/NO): YES